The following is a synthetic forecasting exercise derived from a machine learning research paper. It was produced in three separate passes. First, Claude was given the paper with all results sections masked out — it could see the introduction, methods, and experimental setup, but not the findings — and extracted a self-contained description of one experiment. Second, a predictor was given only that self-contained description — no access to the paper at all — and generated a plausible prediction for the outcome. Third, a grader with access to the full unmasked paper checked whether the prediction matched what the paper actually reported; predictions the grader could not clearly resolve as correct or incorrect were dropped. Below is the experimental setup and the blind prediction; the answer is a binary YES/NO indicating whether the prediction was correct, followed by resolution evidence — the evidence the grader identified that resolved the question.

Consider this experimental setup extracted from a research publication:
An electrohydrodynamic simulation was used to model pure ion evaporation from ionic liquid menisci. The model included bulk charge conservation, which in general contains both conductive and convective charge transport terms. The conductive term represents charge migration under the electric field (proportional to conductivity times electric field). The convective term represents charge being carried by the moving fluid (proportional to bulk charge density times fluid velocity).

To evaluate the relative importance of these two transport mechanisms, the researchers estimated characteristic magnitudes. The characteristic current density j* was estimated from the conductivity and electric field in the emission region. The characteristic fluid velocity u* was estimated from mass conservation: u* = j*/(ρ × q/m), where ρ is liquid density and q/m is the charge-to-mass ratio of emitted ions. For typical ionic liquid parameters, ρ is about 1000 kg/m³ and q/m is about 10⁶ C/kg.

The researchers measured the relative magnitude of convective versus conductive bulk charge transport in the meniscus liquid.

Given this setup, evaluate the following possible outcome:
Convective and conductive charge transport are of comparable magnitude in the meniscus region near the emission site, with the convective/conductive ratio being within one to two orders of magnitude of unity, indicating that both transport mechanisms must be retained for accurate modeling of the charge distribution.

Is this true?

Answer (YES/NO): NO